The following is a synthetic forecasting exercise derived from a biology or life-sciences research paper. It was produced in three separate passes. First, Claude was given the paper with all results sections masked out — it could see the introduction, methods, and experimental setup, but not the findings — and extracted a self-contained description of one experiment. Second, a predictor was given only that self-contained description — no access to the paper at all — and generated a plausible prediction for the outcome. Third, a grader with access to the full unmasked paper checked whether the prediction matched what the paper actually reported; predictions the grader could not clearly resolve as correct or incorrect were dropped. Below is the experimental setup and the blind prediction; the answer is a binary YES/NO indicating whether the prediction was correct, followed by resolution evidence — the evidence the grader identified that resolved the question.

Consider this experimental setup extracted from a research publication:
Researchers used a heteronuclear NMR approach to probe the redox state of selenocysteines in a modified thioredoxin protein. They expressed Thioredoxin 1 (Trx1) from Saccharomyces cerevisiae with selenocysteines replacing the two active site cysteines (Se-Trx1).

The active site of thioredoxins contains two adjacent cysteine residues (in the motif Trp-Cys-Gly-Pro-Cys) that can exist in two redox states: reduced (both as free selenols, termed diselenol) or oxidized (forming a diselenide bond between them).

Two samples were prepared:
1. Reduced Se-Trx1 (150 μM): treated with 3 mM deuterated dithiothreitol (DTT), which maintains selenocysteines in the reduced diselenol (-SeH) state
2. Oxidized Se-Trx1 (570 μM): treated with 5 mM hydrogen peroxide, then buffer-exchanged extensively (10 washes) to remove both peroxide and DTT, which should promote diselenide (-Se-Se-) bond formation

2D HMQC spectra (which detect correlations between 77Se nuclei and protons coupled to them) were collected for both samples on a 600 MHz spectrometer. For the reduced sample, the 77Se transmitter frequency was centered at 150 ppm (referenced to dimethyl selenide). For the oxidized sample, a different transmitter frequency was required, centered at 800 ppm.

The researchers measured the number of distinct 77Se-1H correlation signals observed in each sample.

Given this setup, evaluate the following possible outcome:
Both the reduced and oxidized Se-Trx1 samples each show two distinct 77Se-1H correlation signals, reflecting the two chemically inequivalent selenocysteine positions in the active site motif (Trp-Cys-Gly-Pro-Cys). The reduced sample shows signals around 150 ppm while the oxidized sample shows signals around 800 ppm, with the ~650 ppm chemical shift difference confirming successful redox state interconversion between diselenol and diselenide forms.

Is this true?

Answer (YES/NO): NO